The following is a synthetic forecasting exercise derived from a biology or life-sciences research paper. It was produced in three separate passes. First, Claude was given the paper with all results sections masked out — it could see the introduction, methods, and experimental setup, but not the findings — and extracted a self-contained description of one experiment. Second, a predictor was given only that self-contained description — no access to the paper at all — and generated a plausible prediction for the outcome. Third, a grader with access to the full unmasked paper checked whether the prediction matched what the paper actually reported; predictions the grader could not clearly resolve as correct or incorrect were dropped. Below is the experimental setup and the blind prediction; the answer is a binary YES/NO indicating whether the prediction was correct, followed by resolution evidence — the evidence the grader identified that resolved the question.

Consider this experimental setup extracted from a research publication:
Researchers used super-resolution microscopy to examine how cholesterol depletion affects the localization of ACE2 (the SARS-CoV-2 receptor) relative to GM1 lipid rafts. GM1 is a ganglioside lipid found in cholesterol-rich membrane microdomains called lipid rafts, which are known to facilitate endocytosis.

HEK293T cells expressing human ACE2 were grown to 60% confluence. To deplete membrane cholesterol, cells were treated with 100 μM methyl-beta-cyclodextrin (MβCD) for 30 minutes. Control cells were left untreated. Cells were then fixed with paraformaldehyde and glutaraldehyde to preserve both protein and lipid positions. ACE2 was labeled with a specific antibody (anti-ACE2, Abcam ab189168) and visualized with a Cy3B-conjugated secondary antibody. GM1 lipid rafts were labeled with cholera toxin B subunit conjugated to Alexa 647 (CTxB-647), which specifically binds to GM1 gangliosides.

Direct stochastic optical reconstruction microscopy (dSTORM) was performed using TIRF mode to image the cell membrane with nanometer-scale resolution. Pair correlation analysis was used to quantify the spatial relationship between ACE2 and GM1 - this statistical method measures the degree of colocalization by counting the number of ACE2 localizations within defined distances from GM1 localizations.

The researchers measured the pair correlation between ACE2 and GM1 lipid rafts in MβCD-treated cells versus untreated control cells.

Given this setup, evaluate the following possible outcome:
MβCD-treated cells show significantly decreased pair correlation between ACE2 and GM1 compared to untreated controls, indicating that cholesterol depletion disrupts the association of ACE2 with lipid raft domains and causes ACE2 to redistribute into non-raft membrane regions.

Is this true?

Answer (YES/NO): YES